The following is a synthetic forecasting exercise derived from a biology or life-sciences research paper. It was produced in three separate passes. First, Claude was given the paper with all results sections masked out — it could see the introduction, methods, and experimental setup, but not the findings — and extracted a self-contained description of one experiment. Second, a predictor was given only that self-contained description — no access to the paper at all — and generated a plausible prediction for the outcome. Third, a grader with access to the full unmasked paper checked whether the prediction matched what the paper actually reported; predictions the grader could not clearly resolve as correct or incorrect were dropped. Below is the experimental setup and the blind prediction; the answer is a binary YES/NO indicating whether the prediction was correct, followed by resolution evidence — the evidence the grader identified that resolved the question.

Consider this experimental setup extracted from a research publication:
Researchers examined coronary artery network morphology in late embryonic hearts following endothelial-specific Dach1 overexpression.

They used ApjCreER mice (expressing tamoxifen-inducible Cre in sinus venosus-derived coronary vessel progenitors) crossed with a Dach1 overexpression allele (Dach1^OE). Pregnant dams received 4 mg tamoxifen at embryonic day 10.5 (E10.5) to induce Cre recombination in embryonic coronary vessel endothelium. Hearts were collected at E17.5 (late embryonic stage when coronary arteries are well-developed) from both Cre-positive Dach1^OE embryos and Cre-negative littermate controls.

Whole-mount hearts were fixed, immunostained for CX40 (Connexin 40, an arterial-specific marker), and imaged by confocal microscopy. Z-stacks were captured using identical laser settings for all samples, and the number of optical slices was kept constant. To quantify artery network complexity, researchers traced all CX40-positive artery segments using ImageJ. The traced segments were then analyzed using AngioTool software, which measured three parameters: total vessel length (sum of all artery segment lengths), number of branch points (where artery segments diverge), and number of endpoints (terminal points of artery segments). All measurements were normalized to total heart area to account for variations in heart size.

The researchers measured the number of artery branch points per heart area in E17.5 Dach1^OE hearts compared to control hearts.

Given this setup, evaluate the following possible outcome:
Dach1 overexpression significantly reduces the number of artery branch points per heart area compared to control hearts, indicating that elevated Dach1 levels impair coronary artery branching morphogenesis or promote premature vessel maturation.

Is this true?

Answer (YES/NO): NO